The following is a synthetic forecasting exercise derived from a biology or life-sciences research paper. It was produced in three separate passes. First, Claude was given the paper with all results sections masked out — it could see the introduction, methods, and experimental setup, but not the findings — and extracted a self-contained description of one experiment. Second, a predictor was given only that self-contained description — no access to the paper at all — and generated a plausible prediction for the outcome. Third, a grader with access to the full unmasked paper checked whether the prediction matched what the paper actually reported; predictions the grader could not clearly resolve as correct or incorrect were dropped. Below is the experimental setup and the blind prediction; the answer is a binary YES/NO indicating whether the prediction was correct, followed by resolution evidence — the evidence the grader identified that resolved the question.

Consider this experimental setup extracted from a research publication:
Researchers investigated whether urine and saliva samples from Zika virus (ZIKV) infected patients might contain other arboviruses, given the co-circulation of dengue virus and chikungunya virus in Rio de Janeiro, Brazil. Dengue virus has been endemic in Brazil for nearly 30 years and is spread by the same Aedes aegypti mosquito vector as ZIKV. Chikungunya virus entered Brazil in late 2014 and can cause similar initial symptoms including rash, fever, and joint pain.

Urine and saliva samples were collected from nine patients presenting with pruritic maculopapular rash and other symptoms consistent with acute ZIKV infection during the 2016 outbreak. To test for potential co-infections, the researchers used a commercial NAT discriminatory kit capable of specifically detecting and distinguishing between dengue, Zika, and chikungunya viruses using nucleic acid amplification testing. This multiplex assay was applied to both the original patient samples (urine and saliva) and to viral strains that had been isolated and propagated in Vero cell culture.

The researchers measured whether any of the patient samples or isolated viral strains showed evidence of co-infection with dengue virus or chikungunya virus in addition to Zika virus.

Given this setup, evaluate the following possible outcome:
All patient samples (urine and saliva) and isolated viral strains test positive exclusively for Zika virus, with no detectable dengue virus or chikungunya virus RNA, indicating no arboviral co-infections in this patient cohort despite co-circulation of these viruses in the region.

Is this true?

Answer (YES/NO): NO